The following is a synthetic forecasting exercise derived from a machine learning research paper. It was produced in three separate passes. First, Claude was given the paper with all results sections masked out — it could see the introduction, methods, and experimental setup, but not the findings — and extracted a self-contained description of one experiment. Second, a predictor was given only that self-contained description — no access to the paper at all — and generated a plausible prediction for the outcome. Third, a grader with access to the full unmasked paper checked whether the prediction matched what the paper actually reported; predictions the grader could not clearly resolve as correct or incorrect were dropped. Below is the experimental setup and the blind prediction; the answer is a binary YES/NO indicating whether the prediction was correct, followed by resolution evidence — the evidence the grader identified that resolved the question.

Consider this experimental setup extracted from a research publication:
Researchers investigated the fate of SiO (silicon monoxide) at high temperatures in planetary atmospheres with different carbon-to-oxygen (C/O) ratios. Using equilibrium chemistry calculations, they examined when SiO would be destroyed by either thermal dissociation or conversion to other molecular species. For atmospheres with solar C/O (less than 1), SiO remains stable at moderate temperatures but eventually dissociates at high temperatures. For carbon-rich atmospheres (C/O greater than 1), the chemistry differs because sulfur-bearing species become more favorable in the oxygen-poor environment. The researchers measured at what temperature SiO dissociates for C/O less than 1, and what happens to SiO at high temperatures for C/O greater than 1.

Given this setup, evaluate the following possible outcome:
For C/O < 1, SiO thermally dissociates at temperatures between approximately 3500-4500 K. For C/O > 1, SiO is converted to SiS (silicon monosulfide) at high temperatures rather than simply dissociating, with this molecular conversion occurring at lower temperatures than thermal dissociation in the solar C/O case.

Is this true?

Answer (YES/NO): YES